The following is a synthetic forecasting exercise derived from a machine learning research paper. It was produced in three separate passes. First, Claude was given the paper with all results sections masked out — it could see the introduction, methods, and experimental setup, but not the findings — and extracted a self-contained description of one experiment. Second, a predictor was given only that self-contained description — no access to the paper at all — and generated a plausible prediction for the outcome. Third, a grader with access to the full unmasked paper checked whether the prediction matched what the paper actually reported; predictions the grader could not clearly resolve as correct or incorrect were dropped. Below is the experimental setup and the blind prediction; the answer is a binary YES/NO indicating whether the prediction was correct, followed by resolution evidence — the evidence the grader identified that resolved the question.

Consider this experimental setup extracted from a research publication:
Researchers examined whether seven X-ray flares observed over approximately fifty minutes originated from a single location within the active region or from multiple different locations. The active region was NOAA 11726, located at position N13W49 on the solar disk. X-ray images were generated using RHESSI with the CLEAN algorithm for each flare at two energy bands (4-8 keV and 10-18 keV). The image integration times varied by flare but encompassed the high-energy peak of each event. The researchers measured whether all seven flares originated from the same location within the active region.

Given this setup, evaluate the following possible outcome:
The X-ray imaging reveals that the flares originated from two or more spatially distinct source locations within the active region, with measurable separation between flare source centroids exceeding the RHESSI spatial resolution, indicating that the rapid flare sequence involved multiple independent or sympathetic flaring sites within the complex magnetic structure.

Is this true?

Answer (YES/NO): YES